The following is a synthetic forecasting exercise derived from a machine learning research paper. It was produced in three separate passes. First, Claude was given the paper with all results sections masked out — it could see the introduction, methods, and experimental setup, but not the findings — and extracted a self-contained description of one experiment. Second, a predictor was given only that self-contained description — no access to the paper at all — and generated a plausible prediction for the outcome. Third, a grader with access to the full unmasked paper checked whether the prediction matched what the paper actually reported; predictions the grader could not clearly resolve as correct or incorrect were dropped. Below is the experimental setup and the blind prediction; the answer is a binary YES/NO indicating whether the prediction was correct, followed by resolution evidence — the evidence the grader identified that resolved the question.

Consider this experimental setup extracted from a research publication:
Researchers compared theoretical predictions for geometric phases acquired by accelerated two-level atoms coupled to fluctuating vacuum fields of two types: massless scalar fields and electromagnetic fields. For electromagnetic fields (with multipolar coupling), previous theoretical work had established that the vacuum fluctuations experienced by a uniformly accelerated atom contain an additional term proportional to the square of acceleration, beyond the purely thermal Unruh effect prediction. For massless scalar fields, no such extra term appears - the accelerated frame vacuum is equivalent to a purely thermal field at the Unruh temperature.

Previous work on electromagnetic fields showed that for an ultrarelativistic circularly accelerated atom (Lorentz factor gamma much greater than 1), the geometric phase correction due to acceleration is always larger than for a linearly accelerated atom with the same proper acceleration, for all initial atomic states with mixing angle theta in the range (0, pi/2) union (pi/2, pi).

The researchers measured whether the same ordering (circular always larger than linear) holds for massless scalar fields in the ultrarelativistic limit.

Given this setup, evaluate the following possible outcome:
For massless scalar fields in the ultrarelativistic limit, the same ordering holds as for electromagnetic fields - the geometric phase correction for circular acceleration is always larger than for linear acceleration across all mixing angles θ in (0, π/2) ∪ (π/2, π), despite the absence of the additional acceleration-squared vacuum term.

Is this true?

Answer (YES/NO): NO